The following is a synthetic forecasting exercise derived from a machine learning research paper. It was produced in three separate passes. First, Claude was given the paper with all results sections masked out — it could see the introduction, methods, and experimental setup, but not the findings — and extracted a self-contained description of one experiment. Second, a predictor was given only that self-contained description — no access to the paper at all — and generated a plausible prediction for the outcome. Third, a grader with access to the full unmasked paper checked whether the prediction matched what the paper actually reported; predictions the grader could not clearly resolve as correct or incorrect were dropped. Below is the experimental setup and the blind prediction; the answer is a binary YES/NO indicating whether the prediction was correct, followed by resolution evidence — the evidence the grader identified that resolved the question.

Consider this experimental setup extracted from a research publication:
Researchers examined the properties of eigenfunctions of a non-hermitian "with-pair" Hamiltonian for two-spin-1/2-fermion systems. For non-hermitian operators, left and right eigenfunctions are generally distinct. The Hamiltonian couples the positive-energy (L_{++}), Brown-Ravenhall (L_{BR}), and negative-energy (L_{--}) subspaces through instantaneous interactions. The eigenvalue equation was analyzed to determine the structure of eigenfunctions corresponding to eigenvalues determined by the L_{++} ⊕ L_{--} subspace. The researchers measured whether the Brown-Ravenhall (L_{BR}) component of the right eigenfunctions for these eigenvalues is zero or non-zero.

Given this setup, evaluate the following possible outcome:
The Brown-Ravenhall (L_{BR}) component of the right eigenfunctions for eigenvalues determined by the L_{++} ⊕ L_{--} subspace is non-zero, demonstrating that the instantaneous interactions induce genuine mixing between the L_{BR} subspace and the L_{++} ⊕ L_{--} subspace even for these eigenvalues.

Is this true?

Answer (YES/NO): NO